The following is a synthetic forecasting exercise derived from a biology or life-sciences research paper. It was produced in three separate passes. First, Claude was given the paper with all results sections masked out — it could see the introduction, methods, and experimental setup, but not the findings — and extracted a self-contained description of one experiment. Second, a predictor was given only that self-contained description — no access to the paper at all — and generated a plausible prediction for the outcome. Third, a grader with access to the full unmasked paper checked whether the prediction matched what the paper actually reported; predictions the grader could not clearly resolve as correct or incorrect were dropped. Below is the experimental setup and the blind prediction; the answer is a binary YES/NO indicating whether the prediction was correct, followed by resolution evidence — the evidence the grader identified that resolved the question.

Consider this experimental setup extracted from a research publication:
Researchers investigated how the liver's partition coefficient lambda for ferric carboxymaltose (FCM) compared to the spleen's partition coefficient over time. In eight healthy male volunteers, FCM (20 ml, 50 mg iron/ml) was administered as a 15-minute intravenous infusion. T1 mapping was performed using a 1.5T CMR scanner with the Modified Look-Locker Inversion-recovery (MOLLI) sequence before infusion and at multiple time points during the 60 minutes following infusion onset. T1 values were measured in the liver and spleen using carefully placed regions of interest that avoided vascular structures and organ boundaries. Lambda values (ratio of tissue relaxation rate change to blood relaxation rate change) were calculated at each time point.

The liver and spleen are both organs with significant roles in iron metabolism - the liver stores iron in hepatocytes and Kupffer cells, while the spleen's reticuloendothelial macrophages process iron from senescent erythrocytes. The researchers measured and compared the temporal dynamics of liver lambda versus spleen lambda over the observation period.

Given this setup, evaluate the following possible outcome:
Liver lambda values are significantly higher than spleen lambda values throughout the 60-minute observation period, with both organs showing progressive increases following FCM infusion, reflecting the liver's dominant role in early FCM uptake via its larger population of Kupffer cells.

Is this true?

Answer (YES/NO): NO